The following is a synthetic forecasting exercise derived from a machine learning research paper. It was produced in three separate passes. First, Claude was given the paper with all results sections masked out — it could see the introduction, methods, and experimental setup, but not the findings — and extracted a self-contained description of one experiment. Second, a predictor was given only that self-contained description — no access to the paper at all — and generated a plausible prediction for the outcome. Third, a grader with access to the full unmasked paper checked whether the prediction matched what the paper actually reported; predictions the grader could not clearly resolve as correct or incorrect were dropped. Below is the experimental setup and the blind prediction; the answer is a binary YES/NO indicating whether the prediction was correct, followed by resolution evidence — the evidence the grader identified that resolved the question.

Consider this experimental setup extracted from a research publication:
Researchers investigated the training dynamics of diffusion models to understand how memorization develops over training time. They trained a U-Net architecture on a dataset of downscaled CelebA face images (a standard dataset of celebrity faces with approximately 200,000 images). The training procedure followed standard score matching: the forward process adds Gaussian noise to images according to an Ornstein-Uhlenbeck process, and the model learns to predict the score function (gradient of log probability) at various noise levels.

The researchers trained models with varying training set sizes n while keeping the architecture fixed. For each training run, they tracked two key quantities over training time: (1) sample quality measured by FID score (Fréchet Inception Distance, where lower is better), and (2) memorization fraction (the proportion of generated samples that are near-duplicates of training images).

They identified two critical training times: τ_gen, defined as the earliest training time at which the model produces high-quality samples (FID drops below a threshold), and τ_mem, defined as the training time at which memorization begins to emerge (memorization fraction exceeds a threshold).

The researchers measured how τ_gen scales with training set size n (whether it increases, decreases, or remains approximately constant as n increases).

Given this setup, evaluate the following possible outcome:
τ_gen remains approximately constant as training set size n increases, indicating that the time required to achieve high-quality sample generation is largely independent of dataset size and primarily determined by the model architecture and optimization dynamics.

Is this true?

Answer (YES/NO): YES